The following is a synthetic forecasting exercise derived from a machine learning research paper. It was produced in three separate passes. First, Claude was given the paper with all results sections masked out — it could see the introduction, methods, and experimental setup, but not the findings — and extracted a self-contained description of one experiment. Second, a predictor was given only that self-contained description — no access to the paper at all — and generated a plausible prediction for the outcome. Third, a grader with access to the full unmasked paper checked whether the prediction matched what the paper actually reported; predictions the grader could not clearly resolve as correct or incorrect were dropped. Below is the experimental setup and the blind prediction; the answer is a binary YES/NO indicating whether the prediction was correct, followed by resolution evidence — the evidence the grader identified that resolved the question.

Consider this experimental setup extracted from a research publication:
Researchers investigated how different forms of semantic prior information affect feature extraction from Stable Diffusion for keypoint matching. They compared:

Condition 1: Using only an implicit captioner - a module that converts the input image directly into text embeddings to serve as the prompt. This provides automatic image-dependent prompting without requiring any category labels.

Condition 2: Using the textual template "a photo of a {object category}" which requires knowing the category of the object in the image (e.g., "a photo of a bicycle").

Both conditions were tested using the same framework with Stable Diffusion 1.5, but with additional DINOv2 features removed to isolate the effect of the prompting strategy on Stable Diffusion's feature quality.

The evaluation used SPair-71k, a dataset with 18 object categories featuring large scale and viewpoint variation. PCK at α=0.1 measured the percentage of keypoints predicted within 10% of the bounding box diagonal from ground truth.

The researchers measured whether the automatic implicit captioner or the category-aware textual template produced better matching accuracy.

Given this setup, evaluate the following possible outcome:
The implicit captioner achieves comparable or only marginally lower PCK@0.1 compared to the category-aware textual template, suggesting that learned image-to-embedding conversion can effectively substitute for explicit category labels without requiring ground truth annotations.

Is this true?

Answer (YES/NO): YES